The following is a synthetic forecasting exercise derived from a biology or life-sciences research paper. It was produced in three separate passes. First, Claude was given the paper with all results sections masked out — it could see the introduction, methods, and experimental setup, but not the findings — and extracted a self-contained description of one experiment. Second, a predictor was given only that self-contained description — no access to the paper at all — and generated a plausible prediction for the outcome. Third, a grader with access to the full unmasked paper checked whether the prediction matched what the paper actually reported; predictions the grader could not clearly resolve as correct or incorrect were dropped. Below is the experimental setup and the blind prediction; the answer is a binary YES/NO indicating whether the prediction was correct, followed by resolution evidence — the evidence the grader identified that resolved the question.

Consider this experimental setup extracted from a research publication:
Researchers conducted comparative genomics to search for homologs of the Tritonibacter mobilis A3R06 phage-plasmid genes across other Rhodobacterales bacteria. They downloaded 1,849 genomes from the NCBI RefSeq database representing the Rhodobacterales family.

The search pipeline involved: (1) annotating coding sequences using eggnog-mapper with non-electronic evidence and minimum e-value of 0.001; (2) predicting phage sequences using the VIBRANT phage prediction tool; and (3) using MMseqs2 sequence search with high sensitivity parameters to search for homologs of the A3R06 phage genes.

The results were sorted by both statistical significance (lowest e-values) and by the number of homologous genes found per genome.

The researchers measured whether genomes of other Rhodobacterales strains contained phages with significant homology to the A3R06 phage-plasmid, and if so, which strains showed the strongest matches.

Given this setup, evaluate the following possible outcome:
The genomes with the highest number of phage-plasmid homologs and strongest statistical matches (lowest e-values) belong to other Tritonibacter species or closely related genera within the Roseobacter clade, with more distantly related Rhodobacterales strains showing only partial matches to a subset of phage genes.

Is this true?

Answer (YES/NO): NO